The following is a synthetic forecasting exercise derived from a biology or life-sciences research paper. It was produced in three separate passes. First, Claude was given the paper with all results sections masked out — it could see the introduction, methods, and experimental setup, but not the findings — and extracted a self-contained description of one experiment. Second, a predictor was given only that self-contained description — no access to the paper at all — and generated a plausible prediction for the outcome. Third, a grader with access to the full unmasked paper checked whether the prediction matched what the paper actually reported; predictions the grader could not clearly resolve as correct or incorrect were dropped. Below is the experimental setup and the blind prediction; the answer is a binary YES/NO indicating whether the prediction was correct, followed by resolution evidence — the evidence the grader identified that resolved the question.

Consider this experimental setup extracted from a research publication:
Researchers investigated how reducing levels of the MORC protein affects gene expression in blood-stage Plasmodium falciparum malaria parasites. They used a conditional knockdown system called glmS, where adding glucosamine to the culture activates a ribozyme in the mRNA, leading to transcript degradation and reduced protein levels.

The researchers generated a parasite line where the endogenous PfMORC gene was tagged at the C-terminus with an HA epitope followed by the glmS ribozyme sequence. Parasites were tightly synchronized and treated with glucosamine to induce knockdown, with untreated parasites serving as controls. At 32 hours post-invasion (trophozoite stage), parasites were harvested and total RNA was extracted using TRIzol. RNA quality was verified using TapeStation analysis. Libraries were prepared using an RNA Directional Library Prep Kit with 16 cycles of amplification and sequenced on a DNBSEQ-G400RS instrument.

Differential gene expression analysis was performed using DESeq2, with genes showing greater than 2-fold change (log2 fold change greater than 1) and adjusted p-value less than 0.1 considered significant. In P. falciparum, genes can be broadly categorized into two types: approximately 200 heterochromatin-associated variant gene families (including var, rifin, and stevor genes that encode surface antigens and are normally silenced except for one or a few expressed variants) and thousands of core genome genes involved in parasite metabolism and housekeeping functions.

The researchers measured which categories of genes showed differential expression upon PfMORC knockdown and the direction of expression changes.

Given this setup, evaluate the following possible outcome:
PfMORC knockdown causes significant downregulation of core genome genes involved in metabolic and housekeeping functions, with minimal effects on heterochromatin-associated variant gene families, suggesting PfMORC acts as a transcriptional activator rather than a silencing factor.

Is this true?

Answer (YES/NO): NO